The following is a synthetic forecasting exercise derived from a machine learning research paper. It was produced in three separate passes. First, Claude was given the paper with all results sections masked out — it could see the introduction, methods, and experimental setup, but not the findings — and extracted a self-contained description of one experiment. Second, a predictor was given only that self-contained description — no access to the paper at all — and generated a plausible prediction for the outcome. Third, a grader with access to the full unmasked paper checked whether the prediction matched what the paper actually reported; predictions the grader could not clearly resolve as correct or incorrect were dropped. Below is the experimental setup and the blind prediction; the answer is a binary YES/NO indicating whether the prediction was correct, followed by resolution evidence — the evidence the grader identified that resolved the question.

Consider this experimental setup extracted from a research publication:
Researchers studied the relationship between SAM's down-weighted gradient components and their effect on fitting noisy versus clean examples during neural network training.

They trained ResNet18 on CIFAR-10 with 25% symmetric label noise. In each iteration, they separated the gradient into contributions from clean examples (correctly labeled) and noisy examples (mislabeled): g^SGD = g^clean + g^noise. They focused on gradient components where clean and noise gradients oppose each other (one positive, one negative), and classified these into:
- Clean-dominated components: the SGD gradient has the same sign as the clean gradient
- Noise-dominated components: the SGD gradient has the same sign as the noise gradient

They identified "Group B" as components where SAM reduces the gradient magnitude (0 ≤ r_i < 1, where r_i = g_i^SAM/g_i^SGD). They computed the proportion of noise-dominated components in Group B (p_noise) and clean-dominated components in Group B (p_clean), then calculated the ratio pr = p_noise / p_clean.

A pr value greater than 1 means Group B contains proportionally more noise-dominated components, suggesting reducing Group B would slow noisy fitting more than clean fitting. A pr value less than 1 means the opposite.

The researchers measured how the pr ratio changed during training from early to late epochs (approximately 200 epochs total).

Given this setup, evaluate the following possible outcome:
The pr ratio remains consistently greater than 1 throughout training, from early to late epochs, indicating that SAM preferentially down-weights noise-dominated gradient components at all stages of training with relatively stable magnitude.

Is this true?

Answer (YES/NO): NO